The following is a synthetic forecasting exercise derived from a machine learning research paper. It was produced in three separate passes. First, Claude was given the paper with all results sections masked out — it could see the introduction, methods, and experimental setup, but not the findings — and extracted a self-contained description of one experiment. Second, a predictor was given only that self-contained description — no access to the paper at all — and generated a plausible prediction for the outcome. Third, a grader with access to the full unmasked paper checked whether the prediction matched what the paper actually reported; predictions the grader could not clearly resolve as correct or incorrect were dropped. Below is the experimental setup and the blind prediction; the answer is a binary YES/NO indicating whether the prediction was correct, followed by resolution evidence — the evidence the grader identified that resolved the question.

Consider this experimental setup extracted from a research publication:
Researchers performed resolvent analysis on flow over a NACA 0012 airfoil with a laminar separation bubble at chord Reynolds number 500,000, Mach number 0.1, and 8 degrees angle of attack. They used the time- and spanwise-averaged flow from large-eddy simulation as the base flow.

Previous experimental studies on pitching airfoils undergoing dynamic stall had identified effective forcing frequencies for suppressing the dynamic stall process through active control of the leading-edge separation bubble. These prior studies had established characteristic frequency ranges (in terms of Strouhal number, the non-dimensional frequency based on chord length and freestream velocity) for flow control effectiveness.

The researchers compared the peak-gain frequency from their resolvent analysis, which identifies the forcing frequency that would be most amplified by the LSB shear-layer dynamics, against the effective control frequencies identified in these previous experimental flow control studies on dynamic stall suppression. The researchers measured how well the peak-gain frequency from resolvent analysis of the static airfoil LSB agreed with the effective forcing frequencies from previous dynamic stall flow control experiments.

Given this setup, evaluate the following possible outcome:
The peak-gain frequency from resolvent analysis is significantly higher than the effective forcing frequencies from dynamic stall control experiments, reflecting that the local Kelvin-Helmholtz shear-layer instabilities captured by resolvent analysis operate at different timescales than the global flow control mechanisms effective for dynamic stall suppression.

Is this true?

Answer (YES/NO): NO